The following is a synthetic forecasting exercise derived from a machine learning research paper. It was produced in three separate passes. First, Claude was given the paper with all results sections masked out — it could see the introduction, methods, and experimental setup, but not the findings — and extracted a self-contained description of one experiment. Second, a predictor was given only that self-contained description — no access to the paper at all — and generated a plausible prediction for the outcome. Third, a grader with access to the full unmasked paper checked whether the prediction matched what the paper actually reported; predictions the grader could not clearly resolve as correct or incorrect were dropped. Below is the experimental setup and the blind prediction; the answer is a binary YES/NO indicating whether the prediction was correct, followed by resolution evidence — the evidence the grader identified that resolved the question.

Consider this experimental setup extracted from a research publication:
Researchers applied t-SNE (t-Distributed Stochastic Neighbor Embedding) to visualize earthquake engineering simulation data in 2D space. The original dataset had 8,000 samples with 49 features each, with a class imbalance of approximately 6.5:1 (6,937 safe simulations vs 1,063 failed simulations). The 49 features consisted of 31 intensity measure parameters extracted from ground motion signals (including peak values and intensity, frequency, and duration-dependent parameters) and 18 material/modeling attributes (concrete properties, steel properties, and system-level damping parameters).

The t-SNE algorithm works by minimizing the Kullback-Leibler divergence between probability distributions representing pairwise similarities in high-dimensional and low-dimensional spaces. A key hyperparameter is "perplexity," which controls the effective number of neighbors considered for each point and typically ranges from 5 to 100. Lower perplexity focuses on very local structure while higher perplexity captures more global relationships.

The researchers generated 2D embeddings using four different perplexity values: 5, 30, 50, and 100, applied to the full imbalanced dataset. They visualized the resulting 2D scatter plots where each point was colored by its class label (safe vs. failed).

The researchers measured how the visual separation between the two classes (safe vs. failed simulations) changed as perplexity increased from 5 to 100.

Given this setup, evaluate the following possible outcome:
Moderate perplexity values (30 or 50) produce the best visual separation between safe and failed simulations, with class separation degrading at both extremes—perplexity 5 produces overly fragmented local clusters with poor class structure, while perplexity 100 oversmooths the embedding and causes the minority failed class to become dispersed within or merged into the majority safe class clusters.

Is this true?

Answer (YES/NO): NO